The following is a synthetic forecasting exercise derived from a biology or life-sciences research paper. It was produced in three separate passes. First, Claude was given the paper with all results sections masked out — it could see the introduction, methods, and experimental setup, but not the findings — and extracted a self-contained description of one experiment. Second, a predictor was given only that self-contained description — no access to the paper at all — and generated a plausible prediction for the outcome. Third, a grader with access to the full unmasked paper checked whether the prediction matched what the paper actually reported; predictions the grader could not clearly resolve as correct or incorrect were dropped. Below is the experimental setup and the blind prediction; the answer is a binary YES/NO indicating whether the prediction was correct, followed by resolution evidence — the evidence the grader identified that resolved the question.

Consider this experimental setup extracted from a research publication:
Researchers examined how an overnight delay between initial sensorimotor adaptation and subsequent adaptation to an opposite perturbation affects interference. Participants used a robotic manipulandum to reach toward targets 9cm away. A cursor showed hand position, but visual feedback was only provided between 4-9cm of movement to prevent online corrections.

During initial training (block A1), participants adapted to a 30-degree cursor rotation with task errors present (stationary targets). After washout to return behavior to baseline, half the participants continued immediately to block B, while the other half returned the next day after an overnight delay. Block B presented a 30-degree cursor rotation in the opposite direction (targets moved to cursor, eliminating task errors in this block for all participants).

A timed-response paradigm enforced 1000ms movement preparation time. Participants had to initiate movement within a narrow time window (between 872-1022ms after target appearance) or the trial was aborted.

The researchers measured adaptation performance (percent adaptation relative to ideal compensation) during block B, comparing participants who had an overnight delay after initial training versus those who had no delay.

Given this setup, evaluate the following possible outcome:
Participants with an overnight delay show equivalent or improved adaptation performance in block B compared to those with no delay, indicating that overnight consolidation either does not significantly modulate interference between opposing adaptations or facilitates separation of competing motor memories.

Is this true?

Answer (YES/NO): YES